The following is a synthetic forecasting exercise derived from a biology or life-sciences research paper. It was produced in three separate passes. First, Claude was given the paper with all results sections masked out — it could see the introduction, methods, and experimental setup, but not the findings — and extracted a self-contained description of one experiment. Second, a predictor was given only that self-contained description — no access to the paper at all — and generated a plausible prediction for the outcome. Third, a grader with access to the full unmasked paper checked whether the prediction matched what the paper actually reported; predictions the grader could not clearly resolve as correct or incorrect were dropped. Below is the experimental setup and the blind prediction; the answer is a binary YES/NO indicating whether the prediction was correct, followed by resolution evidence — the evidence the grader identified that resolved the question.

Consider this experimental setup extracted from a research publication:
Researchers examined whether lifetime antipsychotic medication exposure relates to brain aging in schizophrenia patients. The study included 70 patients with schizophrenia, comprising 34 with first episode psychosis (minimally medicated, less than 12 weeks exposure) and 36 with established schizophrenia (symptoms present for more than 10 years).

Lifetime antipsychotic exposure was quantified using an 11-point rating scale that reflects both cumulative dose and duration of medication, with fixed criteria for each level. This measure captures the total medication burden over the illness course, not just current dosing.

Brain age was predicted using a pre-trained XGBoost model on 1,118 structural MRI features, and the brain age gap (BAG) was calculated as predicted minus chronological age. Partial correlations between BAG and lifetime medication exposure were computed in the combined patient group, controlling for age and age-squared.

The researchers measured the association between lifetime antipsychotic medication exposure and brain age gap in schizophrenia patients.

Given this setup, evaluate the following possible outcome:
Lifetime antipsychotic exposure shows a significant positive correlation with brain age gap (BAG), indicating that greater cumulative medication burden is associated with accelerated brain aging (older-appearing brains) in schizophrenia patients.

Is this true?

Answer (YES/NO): NO